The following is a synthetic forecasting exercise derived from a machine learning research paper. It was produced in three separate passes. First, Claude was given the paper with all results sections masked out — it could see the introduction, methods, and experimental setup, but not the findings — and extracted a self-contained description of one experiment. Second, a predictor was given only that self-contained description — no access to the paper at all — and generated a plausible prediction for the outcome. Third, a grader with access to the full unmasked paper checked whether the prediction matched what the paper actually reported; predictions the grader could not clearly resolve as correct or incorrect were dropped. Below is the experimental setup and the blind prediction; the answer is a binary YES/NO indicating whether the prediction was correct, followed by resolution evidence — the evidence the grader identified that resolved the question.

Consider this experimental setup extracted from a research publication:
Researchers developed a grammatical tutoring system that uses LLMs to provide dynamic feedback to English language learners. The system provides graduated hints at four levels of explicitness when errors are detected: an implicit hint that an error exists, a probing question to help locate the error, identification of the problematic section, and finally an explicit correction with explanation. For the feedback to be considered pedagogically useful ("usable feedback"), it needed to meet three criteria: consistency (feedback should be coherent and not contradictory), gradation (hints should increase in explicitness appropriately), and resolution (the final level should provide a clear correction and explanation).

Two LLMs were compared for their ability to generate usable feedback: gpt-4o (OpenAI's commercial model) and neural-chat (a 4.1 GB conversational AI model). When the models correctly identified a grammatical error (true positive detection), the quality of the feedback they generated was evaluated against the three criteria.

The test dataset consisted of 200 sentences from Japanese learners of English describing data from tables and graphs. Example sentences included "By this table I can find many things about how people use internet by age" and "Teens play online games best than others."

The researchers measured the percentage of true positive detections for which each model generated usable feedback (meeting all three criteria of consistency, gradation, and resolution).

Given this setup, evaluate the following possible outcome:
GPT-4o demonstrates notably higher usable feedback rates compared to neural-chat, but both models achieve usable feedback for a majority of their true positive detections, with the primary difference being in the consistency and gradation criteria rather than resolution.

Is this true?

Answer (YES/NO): NO